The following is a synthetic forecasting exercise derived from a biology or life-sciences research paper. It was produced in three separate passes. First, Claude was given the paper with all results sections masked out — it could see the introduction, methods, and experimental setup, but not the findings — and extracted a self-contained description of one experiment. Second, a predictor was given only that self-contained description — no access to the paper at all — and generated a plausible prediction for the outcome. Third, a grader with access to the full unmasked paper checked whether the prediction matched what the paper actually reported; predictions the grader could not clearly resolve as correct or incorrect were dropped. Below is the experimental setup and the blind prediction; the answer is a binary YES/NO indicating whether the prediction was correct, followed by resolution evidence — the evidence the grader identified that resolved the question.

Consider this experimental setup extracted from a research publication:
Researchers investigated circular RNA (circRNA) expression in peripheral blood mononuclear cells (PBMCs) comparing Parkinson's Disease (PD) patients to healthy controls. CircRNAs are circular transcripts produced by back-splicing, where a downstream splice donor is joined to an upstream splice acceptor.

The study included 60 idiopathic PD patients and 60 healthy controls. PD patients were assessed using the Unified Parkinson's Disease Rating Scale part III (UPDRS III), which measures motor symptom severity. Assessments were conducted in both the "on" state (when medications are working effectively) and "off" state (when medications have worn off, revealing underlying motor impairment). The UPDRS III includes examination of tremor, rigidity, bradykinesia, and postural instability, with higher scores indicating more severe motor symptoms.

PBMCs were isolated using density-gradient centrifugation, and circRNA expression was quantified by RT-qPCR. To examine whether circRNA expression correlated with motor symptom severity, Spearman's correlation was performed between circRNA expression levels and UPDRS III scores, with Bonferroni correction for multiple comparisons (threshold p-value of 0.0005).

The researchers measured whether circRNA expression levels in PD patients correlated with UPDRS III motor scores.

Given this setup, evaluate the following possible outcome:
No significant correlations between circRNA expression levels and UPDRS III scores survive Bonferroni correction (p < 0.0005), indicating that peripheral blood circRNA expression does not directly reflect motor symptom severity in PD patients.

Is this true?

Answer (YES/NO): YES